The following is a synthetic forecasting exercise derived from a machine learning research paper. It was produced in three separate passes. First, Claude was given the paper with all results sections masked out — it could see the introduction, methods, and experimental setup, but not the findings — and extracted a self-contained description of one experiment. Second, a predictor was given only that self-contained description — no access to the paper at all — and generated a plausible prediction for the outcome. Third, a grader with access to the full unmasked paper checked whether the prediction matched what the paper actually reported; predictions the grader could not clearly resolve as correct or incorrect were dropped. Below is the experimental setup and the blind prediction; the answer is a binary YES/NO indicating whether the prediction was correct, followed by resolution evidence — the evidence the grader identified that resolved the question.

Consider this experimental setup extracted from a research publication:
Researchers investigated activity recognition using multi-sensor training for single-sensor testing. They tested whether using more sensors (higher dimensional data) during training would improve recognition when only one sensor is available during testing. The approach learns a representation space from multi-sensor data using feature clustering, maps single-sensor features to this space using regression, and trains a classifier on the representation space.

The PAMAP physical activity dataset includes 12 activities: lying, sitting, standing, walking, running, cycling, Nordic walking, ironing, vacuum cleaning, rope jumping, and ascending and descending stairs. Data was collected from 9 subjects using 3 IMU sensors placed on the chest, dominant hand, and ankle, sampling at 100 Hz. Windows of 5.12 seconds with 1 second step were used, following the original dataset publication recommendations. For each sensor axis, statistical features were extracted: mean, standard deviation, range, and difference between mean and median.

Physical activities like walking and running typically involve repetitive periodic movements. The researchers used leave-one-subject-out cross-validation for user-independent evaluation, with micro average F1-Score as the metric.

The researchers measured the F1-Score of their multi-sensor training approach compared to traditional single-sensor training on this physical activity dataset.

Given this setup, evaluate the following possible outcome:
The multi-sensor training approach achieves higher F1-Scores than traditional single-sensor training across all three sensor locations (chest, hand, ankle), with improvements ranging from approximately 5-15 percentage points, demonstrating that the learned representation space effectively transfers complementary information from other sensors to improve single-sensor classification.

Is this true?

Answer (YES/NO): NO